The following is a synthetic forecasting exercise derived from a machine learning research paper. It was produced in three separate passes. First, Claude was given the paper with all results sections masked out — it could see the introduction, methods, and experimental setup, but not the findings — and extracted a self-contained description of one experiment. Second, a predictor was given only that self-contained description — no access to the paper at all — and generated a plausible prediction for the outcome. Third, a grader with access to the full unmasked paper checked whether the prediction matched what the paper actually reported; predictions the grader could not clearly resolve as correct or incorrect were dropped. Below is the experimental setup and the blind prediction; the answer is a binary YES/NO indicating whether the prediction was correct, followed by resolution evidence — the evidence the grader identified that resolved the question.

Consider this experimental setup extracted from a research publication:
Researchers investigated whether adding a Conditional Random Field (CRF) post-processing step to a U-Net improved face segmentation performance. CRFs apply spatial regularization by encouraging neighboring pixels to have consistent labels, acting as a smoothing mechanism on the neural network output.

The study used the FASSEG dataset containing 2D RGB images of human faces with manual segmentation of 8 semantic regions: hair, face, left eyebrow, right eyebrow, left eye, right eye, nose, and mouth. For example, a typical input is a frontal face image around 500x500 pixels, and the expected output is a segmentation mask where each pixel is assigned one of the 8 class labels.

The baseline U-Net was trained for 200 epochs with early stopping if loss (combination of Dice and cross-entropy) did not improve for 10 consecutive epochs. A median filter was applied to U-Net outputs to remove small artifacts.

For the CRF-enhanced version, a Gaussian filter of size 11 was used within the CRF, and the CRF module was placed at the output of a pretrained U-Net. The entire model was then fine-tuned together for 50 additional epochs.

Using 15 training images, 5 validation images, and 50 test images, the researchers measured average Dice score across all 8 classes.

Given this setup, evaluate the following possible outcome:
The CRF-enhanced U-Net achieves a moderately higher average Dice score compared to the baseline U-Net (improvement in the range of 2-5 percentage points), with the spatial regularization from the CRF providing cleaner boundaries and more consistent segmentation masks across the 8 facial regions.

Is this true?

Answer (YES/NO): NO